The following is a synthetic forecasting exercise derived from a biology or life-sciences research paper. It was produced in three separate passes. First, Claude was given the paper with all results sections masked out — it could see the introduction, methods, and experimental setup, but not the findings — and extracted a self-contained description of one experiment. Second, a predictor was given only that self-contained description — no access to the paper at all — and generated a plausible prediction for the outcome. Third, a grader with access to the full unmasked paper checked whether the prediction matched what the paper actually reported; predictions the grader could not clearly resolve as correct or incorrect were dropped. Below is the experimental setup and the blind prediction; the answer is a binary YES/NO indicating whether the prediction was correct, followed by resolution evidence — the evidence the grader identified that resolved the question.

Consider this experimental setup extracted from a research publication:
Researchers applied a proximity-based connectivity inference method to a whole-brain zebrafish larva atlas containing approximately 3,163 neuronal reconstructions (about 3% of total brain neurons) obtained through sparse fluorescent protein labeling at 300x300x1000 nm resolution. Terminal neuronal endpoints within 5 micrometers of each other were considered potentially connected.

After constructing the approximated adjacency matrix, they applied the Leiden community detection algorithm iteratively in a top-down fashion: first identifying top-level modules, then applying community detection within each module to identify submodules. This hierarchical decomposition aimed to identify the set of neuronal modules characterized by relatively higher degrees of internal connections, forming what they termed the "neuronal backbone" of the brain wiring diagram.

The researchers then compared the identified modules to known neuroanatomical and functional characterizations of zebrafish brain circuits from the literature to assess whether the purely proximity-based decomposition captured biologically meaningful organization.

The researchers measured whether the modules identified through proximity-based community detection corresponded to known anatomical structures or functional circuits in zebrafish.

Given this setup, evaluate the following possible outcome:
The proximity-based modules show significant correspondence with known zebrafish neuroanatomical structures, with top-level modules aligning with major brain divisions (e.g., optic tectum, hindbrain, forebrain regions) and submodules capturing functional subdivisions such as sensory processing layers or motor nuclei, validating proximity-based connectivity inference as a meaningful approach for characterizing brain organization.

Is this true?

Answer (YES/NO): NO